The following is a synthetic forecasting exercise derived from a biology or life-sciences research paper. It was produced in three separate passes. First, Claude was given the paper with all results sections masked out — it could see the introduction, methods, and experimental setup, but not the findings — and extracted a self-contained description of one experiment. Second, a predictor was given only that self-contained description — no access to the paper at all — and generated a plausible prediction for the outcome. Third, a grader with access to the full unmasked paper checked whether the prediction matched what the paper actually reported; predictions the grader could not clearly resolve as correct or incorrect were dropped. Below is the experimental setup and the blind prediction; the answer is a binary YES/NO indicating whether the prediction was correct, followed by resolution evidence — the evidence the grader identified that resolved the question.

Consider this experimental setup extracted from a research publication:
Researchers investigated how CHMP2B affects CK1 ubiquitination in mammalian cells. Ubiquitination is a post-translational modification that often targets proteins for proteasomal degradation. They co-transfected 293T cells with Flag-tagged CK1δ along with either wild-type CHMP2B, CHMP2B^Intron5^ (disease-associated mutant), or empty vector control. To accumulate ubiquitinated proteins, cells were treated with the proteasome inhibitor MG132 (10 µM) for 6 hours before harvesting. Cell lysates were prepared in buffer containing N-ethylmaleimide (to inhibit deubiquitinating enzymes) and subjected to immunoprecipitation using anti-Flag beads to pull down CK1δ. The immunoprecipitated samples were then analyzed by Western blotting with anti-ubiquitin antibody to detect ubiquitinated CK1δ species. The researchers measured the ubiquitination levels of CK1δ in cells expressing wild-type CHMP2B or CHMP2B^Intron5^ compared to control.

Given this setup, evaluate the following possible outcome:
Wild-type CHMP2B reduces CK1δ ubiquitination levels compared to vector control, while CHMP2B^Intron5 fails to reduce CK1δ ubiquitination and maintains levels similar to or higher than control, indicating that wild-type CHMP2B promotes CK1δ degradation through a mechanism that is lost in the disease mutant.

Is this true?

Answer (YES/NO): NO